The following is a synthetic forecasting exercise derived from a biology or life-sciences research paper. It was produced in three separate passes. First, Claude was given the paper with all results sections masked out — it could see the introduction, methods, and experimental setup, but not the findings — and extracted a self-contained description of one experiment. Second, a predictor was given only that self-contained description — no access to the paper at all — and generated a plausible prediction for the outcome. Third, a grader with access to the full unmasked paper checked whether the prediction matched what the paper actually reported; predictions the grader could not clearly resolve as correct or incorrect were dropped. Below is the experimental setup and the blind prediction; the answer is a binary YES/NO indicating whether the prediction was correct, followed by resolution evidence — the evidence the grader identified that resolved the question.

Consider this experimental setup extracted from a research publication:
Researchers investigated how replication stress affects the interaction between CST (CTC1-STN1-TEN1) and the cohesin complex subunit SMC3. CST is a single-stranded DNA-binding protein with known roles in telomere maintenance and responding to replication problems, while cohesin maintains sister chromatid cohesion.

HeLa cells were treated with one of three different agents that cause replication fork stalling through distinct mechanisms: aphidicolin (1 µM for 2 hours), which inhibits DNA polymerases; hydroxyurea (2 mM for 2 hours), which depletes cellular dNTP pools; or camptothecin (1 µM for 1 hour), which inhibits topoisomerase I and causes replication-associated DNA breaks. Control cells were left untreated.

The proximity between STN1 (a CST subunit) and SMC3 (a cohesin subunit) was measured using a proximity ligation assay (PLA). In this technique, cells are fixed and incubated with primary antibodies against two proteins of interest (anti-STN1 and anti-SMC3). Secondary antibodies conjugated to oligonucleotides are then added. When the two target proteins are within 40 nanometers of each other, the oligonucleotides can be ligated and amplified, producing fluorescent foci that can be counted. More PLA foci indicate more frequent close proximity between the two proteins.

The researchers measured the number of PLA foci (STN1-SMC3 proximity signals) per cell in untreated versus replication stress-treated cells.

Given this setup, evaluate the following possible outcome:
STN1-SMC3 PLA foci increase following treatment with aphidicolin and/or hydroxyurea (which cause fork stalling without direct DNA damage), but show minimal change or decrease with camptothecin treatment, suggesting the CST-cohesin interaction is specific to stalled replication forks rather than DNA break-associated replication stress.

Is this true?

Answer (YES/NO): NO